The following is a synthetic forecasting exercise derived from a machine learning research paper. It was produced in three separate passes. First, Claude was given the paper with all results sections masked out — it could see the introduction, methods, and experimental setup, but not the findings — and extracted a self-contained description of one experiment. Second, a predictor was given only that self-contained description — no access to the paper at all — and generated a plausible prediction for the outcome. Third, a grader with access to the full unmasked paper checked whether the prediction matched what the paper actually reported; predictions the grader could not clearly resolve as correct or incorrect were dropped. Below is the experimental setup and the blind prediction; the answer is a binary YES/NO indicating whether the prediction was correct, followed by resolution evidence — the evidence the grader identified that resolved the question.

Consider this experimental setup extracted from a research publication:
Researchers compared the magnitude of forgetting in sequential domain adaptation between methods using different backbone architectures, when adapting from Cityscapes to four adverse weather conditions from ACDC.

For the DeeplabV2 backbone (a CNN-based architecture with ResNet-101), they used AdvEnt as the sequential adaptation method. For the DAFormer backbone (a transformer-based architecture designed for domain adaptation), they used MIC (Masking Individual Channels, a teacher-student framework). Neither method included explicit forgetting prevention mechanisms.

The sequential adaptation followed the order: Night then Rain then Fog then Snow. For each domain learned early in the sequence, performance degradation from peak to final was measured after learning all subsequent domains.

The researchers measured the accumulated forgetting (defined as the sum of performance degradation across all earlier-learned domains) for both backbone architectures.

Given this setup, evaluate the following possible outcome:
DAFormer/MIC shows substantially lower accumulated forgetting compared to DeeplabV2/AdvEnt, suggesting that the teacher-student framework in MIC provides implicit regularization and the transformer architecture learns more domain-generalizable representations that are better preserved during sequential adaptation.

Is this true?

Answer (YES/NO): YES